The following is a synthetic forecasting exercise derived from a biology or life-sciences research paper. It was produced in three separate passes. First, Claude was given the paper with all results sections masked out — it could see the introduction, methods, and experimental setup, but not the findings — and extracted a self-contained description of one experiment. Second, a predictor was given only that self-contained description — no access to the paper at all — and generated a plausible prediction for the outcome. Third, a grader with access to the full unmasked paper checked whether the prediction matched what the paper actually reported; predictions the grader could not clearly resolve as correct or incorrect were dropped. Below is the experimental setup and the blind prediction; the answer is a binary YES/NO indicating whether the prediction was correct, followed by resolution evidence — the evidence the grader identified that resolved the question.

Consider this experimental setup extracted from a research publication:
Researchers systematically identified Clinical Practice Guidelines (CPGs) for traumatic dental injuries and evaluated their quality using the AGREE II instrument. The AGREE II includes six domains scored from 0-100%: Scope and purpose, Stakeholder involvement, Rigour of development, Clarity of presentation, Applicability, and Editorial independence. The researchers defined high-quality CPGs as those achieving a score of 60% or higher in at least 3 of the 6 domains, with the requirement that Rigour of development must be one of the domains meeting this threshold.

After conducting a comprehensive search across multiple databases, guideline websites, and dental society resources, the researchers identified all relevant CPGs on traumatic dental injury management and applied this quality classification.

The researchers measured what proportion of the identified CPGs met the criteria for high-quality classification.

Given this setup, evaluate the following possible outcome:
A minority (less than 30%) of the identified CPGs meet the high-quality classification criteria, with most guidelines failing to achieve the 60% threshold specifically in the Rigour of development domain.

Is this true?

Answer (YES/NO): YES